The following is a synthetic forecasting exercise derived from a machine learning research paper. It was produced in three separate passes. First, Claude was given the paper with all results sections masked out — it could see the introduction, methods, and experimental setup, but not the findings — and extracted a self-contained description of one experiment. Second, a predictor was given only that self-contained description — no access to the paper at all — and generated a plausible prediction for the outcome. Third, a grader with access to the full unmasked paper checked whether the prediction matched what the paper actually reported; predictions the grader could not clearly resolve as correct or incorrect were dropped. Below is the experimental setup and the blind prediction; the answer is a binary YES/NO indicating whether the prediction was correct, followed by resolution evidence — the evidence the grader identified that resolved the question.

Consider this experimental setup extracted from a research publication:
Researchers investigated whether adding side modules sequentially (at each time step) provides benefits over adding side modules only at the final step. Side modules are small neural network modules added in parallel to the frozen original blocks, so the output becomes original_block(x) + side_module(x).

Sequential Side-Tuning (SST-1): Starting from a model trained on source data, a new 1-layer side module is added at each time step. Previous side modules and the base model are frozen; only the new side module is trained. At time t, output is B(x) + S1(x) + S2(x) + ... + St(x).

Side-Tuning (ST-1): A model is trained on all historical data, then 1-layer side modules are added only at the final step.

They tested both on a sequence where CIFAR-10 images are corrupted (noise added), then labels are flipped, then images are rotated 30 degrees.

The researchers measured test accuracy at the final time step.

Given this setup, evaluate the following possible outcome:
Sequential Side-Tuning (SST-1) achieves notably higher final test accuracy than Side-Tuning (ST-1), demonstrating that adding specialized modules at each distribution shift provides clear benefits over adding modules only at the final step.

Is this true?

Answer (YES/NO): NO